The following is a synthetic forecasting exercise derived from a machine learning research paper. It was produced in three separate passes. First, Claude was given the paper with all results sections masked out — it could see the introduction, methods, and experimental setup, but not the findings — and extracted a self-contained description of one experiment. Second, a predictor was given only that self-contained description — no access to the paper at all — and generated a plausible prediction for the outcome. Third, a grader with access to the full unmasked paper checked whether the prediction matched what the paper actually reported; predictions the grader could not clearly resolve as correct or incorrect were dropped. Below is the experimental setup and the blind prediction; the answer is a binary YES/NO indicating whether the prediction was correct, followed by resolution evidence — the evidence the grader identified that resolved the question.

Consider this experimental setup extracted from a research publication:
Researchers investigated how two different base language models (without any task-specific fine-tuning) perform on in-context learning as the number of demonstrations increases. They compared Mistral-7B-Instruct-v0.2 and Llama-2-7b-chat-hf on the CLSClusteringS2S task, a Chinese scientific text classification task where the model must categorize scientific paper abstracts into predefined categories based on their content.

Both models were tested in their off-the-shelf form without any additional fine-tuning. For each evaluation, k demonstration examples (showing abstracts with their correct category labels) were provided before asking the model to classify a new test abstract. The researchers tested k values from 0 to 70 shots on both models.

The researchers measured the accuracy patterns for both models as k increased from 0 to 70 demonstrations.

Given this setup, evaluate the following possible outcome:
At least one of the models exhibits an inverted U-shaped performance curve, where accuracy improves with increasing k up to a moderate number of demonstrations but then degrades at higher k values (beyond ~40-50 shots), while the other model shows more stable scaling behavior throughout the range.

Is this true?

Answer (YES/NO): NO